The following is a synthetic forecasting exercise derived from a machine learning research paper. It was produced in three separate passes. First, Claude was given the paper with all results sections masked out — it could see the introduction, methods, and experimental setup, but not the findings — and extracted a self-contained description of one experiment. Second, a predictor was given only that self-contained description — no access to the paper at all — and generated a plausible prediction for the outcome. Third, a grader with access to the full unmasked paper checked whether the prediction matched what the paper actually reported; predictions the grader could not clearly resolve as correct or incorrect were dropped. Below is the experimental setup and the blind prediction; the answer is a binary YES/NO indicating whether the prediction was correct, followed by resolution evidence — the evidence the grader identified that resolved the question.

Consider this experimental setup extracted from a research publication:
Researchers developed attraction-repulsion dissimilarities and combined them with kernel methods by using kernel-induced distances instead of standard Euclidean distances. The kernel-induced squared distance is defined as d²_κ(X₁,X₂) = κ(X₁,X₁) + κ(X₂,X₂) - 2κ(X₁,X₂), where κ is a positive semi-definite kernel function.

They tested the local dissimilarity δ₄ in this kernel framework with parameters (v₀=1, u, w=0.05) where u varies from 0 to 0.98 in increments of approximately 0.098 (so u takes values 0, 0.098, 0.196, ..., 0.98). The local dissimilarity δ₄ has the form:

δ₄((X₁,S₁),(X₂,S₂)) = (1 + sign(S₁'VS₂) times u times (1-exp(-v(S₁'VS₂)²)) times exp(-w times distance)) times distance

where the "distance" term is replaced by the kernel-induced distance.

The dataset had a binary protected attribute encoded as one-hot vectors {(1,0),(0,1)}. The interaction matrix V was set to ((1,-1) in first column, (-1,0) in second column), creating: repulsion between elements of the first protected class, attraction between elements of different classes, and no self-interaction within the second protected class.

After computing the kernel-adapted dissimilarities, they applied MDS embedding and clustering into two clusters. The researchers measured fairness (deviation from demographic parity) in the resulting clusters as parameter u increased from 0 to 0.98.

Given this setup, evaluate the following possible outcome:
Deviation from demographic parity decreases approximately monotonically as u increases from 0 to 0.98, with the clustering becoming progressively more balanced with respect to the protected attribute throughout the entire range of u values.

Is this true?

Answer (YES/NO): NO